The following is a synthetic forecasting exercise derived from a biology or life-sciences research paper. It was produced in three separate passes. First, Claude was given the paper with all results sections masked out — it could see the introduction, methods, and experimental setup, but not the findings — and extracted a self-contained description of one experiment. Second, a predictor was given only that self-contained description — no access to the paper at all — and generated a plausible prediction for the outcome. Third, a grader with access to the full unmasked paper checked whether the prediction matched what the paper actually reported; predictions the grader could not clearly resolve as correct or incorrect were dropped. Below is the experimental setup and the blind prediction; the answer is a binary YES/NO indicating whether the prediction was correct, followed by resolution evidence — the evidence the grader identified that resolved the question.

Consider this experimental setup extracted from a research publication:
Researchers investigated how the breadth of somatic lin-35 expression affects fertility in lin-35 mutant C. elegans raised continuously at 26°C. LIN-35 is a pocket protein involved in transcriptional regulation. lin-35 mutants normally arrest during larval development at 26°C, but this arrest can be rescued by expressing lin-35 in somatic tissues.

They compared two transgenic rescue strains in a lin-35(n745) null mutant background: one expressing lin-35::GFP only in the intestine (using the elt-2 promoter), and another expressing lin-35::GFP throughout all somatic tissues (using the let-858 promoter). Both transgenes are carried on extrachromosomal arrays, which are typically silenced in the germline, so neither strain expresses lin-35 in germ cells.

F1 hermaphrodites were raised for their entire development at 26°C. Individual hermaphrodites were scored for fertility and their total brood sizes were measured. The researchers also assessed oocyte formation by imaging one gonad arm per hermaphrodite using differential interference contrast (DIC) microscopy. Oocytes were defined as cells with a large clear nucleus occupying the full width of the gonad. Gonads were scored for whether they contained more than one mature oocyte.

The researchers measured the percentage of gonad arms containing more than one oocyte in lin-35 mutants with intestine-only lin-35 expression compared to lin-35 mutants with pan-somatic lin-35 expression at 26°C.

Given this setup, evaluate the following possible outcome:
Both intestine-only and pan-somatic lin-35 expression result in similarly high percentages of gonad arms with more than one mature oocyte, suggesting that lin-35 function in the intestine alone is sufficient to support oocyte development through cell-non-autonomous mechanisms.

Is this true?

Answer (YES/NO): NO